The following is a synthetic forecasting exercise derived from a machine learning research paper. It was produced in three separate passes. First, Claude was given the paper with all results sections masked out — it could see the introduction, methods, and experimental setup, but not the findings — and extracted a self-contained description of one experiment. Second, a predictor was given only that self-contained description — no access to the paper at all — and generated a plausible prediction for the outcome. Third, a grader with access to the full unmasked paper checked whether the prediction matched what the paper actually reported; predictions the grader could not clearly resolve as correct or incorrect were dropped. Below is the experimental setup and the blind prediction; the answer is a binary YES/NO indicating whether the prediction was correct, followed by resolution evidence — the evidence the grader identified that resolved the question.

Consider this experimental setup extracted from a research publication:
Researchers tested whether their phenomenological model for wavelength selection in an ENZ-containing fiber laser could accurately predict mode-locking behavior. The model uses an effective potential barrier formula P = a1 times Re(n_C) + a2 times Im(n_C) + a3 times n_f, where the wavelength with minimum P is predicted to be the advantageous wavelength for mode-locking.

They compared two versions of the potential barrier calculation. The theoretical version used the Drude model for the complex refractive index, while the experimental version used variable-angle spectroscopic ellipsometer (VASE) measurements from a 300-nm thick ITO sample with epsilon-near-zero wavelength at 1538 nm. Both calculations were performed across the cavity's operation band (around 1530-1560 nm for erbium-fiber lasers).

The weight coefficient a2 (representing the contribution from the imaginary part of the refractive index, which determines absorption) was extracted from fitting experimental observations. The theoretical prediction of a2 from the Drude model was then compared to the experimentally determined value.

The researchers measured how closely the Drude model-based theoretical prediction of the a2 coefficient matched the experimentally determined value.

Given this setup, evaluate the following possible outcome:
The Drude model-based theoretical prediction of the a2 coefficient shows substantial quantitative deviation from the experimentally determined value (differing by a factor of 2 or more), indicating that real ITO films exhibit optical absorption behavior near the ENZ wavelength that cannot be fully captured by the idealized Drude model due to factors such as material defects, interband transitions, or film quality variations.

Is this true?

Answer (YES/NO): NO